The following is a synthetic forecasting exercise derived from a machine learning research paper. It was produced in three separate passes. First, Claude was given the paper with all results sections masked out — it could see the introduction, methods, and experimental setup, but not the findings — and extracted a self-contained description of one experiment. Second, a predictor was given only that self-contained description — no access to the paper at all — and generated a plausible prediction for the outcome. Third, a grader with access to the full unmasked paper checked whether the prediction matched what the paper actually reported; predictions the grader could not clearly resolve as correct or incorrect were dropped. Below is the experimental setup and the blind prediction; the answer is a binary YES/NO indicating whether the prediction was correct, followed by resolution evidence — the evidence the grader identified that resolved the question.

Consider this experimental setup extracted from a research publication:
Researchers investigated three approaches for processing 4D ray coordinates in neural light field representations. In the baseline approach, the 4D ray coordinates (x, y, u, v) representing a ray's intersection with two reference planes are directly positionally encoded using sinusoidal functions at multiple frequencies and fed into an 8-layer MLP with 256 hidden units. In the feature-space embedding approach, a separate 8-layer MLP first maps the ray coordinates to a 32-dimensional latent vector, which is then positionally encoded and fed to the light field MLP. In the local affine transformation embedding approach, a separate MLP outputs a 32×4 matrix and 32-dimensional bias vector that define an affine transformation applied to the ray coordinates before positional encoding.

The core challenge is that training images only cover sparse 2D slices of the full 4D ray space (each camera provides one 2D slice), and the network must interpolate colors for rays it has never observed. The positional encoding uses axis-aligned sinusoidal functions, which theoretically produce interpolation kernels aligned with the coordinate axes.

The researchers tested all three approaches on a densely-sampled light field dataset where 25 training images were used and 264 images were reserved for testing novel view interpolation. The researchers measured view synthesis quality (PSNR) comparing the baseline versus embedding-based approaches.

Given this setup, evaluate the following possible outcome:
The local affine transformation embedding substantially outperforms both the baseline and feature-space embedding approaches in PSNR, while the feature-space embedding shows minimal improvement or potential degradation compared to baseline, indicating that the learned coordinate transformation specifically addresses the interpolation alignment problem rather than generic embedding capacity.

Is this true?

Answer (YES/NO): NO